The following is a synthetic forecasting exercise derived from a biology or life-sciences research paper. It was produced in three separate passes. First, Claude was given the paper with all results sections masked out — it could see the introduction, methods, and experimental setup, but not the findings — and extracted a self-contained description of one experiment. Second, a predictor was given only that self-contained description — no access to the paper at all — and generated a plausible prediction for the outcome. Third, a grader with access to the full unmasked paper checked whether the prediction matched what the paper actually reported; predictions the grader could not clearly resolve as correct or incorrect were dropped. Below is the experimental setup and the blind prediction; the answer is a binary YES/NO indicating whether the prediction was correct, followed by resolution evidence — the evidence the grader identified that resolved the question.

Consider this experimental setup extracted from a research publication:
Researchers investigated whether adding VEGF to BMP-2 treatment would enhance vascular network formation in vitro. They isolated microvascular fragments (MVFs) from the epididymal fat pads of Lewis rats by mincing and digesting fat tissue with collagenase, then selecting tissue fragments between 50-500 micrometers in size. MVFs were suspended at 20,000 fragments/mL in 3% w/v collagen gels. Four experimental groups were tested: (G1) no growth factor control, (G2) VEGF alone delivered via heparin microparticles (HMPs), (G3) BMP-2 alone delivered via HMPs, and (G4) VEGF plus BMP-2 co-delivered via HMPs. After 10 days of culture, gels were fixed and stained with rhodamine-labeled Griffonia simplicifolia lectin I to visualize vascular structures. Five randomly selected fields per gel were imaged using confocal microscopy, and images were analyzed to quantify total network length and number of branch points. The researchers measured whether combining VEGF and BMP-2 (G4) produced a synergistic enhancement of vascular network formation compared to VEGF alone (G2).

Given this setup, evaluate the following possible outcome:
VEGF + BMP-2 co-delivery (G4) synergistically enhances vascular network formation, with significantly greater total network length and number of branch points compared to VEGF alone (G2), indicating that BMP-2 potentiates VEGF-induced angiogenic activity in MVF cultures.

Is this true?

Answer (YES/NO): NO